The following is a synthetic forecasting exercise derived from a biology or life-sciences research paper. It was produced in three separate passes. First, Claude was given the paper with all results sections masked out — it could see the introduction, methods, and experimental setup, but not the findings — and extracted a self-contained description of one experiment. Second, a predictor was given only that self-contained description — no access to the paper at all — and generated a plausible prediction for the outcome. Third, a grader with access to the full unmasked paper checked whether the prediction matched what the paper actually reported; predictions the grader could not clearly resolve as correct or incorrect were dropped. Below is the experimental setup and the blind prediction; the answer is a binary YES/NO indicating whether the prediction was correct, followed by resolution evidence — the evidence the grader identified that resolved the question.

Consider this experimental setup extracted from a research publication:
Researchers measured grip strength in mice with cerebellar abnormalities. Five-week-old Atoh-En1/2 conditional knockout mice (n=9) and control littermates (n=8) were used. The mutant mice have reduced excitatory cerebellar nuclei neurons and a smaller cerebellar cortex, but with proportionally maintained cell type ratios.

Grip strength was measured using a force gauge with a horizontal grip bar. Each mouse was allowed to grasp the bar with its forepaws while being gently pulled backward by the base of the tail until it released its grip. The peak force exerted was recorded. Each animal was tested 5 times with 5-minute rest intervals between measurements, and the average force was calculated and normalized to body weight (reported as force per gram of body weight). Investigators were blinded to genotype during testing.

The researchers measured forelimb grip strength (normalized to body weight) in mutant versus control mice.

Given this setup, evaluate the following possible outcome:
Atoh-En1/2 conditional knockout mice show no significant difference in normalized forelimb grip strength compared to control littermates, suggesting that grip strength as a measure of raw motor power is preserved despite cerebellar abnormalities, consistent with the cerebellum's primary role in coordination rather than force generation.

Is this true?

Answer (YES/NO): NO